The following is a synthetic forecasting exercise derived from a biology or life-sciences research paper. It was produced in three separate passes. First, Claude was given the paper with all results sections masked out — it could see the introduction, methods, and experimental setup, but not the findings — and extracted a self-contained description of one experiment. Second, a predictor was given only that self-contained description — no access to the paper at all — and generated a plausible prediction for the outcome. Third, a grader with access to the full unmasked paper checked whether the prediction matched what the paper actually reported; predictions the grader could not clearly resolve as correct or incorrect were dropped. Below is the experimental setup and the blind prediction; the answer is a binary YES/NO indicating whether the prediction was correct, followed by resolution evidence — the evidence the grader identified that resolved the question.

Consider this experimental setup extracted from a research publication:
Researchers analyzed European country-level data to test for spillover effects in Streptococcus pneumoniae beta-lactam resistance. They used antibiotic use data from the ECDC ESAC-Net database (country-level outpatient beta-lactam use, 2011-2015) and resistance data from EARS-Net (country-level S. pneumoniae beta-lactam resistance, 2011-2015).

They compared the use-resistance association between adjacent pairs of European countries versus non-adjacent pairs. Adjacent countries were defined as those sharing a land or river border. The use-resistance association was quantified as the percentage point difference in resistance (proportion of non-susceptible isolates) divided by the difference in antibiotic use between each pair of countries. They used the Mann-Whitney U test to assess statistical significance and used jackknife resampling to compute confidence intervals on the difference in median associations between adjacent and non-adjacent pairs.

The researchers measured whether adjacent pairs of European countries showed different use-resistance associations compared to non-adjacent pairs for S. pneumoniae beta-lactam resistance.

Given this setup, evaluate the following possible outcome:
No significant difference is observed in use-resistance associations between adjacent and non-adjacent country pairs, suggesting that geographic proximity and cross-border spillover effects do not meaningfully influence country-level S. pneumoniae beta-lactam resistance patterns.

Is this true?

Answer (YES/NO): YES